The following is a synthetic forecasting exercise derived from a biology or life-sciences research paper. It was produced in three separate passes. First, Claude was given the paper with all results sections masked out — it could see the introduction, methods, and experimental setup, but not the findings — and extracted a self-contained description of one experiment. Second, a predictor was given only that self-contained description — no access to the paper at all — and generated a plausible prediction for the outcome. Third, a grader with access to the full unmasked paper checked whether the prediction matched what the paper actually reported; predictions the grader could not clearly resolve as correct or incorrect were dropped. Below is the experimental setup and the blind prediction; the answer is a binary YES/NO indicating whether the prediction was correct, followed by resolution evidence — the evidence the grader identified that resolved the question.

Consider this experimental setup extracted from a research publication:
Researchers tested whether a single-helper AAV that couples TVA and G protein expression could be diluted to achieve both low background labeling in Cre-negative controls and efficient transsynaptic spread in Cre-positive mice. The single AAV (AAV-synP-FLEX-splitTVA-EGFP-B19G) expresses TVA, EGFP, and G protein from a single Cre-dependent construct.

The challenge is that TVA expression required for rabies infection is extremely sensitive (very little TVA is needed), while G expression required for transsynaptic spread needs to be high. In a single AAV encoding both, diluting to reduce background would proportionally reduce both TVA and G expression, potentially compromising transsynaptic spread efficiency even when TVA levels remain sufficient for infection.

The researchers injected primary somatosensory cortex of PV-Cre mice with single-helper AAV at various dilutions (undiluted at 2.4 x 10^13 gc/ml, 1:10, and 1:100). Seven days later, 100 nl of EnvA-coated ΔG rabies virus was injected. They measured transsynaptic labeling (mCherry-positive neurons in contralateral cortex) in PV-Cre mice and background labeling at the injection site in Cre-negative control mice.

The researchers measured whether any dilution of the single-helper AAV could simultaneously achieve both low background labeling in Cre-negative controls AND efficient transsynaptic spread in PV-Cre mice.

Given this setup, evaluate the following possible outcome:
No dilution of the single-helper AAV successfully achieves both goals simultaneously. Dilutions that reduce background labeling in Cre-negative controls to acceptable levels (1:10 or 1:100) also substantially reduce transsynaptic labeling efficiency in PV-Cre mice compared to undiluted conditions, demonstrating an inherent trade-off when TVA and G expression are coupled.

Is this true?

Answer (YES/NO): YES